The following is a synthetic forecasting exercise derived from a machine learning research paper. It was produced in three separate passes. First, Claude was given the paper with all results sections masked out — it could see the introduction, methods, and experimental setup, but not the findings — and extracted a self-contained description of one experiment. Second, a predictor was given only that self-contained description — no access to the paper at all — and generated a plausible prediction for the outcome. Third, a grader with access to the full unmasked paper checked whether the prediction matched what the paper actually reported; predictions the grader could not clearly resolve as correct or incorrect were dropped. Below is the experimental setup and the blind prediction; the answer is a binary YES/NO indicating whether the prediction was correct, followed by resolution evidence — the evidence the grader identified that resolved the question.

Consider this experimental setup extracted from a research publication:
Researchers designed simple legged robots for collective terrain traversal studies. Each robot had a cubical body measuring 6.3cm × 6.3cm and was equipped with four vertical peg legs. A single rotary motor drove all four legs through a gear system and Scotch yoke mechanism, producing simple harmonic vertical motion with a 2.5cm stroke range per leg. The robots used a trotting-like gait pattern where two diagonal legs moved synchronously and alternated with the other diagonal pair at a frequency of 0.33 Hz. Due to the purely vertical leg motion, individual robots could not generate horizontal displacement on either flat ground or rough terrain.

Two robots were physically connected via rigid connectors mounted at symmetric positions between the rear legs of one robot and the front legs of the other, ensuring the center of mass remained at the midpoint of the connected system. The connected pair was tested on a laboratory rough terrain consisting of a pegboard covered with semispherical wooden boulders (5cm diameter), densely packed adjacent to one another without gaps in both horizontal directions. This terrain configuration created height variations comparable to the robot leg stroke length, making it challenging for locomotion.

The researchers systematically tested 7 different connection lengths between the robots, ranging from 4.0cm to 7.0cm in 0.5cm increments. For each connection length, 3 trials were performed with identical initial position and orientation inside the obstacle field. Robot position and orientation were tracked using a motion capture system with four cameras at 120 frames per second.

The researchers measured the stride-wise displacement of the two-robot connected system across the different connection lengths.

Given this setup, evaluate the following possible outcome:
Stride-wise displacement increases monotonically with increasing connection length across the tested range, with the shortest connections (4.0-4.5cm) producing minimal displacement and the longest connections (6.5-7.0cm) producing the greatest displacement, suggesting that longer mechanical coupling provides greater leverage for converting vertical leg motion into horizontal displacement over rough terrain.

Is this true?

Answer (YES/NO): NO